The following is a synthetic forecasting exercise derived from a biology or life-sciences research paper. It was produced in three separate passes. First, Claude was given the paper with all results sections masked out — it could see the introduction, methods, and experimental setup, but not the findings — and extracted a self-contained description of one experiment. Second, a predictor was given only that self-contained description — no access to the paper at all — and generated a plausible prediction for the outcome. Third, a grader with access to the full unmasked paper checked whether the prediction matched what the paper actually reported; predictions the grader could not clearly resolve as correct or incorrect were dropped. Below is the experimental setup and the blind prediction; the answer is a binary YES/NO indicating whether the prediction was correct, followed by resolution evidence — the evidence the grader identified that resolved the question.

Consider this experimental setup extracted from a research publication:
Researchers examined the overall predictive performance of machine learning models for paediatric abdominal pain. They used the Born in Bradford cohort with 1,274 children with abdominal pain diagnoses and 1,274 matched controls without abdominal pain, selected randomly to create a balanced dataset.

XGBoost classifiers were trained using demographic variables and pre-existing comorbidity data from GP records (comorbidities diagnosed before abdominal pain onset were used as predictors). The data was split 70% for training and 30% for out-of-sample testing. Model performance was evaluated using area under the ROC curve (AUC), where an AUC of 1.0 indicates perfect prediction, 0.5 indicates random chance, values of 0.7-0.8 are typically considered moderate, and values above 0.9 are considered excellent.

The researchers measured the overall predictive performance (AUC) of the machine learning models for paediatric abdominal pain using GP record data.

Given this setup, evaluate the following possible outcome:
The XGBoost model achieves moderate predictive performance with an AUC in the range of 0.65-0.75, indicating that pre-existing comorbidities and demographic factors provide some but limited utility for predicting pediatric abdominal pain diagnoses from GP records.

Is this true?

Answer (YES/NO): NO